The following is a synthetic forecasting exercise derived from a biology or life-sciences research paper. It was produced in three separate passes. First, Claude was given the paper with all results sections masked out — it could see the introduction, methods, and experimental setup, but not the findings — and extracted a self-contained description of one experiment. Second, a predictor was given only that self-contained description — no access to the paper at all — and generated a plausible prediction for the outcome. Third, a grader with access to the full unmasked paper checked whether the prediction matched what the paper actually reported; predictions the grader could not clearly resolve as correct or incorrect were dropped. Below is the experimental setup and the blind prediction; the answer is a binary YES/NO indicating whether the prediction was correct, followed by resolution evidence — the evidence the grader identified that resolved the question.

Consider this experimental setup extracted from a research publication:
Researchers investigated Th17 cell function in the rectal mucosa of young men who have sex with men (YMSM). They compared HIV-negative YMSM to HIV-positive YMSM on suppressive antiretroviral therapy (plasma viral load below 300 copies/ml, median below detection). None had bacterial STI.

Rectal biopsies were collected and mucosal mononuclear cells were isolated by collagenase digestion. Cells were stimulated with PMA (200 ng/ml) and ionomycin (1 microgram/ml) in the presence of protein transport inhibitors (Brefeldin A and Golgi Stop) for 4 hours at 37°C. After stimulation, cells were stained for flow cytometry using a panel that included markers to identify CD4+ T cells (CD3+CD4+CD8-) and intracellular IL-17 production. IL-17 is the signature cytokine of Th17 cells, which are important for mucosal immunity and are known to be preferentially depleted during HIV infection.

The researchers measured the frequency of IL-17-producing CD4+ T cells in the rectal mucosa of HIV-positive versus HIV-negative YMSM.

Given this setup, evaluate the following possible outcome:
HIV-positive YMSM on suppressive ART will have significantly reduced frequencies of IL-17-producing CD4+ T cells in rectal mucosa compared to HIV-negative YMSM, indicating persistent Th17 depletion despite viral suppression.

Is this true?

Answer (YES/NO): NO